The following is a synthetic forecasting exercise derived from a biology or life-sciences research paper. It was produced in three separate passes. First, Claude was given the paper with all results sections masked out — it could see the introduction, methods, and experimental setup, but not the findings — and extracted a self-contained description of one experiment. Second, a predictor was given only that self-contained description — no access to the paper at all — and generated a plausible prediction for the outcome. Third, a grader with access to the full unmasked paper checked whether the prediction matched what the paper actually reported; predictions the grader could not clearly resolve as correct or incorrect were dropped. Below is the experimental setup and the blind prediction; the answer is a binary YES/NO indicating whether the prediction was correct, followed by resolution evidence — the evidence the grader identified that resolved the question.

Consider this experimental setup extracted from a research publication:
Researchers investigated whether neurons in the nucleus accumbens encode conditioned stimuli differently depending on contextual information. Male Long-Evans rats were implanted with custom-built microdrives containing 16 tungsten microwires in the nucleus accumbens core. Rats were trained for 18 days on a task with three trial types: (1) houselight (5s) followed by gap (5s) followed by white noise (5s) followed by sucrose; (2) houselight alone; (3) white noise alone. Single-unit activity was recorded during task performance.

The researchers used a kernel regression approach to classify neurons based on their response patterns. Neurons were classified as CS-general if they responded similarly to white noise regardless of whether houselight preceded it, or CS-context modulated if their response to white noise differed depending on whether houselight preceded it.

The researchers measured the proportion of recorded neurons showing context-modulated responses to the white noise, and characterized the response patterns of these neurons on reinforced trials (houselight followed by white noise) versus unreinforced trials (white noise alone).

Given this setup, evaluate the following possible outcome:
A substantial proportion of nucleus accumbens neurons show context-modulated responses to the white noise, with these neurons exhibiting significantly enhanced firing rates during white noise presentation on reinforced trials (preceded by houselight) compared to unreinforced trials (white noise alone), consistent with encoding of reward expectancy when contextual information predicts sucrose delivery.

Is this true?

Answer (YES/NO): NO